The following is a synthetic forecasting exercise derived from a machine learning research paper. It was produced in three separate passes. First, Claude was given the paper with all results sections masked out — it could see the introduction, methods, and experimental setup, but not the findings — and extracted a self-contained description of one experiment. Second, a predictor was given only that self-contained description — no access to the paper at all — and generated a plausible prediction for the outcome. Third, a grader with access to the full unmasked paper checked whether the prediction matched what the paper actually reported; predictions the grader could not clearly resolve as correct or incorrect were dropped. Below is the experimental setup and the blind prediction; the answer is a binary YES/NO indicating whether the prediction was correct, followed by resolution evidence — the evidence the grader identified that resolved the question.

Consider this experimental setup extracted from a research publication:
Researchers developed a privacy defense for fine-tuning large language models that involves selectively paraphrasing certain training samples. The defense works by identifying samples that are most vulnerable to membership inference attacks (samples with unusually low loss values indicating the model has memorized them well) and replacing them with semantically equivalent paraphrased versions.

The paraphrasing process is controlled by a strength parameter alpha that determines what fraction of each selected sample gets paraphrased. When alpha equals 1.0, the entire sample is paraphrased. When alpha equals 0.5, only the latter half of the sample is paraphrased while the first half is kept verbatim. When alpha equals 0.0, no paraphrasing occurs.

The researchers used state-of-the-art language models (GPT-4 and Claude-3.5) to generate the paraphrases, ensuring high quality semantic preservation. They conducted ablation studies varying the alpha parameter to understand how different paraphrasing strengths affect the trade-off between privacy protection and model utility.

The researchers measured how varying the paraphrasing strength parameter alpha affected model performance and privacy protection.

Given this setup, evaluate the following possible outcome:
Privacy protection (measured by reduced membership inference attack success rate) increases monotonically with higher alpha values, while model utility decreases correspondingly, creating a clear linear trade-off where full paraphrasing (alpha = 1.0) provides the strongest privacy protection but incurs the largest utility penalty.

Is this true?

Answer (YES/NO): NO